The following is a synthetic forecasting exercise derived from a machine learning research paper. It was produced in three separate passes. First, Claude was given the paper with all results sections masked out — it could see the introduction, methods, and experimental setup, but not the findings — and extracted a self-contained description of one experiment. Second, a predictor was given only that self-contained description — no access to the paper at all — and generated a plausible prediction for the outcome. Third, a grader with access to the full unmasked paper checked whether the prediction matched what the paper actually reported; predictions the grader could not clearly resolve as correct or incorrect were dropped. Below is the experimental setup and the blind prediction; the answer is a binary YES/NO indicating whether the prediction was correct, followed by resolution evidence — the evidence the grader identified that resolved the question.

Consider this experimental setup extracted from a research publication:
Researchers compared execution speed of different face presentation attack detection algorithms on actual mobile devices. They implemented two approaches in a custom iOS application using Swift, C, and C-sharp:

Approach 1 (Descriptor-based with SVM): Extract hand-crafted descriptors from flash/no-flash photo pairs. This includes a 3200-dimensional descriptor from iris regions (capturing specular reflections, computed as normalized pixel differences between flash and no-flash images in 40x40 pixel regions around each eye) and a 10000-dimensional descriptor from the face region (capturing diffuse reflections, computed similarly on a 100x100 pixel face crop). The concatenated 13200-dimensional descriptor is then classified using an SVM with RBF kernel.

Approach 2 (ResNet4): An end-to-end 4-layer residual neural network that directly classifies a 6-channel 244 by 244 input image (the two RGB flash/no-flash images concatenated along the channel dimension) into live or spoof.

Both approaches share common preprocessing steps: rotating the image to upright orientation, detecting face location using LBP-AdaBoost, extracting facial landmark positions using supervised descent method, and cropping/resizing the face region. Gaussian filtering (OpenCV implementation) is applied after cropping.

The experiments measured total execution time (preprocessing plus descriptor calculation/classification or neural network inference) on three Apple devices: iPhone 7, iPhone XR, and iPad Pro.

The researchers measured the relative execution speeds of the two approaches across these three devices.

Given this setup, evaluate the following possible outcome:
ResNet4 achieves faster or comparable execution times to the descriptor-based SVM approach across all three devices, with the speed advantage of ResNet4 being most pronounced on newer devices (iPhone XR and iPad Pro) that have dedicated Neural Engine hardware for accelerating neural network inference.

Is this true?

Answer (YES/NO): NO